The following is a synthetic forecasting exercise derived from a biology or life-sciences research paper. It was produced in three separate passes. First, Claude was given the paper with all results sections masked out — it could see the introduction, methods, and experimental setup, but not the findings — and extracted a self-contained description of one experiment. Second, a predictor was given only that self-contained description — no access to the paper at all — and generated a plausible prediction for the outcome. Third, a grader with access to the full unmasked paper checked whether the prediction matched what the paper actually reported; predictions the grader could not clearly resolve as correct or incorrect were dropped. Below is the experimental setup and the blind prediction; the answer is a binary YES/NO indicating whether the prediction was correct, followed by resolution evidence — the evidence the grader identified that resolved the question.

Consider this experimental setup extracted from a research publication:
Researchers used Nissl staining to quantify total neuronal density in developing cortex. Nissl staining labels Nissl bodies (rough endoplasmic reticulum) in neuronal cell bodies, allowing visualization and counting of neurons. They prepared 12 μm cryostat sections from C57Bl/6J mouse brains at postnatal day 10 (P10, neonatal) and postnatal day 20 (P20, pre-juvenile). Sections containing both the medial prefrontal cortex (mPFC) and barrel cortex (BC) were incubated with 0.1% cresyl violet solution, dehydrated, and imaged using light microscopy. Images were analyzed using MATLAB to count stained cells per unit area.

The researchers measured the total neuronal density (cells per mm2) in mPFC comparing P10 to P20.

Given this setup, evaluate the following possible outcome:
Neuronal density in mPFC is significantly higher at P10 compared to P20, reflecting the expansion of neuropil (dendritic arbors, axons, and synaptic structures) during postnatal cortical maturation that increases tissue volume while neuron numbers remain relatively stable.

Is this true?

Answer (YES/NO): YES